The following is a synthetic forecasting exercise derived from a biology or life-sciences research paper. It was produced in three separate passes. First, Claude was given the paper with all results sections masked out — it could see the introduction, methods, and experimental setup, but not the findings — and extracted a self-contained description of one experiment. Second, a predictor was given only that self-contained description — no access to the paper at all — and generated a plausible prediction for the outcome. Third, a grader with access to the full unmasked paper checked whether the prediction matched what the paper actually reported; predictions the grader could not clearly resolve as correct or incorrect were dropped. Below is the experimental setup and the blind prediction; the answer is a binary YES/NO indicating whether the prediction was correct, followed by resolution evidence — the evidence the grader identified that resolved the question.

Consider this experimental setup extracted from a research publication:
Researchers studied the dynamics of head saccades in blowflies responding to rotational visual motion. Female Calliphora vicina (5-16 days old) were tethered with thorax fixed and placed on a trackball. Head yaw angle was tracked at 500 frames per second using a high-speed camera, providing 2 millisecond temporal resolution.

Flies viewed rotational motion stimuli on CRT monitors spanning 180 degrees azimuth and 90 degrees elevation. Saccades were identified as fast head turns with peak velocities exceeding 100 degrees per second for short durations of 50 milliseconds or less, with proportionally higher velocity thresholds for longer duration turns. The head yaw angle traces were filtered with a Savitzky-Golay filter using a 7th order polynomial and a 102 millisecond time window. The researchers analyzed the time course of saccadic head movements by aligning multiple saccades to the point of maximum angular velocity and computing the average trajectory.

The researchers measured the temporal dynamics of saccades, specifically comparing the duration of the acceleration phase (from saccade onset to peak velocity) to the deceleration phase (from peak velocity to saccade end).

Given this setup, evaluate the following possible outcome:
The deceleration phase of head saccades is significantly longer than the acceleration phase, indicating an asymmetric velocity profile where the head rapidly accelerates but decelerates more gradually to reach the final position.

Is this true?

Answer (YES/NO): NO